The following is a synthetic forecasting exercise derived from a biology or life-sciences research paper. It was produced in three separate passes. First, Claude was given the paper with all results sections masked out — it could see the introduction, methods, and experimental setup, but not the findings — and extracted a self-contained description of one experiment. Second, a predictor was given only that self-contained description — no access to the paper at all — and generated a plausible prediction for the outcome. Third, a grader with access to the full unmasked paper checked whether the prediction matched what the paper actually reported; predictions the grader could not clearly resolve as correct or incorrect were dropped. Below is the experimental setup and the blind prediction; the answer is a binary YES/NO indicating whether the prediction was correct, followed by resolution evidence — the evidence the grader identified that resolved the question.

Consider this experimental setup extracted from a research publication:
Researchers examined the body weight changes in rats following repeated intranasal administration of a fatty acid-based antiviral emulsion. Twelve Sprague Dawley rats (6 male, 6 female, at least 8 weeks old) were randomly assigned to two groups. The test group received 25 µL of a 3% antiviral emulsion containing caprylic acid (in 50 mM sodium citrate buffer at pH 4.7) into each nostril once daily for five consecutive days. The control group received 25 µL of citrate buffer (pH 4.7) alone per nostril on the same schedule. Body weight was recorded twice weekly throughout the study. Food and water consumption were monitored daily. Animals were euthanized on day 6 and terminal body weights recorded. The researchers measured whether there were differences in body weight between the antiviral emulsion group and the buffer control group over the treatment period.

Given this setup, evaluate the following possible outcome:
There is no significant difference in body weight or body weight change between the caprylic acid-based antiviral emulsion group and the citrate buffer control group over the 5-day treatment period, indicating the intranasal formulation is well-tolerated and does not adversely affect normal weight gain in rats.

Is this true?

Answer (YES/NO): YES